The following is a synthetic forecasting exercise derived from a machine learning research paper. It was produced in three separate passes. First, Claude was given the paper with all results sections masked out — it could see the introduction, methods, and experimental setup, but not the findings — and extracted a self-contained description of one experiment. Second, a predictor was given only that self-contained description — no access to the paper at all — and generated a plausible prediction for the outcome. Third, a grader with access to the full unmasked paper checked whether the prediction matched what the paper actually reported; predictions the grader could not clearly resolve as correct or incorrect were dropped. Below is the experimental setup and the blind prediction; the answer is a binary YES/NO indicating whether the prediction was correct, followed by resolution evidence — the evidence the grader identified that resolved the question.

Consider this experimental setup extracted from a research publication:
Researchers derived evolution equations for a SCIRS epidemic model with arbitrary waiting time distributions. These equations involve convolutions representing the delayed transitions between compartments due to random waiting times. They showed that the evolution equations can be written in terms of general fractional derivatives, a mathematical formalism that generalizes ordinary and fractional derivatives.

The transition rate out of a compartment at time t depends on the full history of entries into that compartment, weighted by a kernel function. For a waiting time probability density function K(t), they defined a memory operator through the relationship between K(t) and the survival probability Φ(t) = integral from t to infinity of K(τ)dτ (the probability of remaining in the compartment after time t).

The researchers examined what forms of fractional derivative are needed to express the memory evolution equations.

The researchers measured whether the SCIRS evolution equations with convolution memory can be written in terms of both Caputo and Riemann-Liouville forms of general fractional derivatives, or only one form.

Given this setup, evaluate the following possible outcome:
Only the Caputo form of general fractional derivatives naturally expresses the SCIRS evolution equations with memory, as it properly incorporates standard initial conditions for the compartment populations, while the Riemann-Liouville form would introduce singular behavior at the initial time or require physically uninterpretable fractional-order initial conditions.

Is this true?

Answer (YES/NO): NO